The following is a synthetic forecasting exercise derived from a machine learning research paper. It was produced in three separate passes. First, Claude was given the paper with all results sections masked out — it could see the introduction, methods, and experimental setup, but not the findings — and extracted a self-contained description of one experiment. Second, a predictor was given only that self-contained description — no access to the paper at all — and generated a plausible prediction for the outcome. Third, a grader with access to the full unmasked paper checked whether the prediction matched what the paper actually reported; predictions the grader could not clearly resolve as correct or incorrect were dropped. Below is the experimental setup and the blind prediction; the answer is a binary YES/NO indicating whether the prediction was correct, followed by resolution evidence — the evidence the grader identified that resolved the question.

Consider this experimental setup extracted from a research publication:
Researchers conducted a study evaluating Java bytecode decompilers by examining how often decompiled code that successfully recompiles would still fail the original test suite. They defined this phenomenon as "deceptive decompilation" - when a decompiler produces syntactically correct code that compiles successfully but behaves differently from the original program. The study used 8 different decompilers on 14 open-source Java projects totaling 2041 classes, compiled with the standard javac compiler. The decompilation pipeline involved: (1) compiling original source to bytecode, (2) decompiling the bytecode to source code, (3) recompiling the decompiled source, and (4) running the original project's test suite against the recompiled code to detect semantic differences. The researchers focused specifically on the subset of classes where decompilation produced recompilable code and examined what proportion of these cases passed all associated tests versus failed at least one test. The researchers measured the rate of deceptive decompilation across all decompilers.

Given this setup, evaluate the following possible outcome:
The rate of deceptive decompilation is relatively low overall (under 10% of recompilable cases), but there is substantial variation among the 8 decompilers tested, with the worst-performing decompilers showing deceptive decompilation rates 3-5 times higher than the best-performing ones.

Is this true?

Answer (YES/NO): NO